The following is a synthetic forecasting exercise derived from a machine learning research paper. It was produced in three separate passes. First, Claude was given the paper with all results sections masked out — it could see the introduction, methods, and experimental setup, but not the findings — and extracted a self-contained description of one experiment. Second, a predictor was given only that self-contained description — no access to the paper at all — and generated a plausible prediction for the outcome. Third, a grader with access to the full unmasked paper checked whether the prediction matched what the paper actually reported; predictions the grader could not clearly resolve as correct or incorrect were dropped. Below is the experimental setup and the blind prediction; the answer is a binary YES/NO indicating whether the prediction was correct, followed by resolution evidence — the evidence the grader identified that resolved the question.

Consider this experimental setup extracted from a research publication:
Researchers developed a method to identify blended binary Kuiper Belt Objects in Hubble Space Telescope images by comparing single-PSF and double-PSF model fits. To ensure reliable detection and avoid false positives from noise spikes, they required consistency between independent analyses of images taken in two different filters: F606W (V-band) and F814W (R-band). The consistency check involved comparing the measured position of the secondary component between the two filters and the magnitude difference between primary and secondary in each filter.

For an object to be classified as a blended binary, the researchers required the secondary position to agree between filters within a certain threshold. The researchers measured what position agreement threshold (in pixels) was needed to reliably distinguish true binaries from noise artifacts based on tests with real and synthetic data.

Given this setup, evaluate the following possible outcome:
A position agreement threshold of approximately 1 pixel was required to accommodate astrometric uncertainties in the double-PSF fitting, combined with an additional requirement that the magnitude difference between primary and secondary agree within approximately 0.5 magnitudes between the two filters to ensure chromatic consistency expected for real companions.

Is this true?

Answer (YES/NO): NO